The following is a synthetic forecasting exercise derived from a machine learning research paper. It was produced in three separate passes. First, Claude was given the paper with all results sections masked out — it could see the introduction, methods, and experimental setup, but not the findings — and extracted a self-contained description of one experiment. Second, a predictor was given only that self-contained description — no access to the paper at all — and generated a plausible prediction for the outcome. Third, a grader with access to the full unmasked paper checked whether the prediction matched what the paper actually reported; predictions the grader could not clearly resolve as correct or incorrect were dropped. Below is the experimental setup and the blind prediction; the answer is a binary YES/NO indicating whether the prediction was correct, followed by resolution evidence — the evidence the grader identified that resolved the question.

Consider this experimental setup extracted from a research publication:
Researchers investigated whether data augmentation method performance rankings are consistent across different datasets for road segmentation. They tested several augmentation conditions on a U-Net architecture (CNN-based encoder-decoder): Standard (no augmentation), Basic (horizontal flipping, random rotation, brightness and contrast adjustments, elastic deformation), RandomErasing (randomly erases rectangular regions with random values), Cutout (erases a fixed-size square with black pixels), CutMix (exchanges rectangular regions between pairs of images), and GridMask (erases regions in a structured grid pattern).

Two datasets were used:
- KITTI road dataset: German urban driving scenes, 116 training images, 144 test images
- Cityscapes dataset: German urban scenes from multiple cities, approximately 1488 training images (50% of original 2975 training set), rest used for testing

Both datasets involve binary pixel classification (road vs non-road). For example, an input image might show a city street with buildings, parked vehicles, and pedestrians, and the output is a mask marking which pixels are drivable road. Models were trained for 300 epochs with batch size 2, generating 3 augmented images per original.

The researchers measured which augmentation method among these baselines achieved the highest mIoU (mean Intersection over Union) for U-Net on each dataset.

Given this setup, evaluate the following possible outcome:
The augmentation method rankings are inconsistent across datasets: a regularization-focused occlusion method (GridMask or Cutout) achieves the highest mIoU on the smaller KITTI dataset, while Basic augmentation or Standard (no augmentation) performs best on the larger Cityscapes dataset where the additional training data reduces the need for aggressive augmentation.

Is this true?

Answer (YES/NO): NO